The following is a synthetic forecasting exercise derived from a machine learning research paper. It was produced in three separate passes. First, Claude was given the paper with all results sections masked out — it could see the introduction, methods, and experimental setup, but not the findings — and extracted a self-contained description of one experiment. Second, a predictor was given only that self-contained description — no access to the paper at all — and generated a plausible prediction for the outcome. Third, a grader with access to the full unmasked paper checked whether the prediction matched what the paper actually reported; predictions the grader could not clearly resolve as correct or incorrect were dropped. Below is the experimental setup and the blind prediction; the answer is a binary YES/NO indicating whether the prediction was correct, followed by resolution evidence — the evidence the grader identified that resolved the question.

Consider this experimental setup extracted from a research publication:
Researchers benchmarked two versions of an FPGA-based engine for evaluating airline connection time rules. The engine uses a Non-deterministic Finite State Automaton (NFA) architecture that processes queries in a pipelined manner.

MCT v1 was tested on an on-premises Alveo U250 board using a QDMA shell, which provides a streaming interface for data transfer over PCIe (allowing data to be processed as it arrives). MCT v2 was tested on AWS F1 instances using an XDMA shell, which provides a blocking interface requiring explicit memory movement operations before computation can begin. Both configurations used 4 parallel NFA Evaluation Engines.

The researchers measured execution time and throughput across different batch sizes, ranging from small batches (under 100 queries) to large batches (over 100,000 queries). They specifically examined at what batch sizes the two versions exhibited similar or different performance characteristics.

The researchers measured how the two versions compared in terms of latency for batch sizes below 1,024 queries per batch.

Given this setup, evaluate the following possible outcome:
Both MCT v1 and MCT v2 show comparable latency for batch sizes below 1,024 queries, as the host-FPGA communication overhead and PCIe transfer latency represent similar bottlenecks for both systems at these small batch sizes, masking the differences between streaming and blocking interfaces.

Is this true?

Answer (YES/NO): NO